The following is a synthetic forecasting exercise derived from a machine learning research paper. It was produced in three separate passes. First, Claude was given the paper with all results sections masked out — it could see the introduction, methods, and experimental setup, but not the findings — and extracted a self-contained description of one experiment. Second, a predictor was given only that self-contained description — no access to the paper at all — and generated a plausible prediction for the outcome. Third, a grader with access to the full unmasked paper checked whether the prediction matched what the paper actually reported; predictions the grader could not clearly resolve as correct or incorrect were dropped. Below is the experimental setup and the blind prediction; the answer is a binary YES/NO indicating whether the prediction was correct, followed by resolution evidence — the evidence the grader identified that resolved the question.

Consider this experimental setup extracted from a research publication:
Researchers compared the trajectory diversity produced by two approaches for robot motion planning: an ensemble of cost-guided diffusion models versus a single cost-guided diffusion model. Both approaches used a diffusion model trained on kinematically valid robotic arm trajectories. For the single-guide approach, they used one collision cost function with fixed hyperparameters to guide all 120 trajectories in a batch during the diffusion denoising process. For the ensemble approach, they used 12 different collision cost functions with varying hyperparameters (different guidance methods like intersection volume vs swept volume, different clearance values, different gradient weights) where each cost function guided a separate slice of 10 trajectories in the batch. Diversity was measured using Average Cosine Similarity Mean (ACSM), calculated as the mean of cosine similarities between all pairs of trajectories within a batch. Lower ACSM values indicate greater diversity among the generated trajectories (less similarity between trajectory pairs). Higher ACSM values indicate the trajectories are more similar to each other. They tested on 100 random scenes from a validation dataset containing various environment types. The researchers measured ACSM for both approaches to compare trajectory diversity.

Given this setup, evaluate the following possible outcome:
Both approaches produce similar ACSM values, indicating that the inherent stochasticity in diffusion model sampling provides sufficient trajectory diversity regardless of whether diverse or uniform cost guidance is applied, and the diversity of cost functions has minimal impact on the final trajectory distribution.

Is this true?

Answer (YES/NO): NO